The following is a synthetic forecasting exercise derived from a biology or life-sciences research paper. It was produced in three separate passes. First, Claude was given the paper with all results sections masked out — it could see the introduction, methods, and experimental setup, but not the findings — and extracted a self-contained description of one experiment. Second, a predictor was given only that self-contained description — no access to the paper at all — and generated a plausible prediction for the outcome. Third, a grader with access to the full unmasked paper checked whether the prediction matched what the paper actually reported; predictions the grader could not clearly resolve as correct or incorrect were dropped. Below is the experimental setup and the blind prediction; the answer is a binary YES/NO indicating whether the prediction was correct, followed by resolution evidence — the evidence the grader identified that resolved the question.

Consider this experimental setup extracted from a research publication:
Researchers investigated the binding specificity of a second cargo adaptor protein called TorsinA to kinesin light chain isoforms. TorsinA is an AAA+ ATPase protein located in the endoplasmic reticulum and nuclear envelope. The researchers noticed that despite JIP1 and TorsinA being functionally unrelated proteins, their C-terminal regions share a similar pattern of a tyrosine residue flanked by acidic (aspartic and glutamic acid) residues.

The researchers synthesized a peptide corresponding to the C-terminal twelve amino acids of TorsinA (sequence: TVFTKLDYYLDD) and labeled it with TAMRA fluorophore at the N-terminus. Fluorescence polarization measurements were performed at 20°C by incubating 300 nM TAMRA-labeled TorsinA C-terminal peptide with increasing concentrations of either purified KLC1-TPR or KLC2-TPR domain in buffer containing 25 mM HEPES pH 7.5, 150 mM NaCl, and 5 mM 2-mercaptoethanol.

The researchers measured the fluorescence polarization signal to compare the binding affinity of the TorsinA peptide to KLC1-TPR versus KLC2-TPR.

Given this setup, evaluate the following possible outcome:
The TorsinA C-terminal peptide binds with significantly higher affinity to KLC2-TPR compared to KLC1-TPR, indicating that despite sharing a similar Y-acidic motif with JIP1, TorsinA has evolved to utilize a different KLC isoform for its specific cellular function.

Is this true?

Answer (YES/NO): NO